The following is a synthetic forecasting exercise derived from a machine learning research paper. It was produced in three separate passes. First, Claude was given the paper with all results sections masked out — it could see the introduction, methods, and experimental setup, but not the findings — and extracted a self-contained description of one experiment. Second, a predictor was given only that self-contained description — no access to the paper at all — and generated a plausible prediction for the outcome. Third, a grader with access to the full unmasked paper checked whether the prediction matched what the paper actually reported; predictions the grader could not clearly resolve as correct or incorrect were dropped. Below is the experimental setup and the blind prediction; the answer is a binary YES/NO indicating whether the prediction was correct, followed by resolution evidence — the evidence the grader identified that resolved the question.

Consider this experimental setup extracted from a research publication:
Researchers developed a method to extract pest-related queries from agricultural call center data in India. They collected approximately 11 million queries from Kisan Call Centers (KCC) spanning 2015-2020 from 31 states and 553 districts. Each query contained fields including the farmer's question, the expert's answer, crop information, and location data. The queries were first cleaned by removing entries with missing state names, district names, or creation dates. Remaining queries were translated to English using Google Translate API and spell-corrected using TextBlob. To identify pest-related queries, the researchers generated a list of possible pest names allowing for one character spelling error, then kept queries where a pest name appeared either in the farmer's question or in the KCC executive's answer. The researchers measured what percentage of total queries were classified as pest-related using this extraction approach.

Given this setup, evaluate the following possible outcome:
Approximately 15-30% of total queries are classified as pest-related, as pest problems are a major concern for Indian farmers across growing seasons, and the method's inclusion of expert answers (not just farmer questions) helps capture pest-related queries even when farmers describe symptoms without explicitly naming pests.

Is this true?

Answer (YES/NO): NO